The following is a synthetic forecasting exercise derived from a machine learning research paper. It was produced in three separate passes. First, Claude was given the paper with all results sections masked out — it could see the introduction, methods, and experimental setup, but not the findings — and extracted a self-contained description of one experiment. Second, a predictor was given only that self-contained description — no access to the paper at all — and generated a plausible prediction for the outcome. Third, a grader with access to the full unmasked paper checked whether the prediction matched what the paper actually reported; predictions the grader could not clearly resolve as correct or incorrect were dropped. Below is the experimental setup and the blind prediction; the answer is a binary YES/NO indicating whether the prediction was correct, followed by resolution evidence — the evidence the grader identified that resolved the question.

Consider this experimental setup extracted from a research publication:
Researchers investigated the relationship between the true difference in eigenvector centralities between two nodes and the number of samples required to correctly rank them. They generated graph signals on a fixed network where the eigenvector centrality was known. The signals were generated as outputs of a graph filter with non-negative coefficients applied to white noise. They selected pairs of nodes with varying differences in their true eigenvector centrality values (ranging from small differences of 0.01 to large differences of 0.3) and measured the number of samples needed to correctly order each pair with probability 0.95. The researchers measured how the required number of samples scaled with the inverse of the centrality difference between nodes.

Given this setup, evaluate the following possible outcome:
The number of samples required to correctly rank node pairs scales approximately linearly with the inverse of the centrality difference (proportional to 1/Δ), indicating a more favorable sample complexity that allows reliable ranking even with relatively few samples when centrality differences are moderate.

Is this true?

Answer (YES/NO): NO